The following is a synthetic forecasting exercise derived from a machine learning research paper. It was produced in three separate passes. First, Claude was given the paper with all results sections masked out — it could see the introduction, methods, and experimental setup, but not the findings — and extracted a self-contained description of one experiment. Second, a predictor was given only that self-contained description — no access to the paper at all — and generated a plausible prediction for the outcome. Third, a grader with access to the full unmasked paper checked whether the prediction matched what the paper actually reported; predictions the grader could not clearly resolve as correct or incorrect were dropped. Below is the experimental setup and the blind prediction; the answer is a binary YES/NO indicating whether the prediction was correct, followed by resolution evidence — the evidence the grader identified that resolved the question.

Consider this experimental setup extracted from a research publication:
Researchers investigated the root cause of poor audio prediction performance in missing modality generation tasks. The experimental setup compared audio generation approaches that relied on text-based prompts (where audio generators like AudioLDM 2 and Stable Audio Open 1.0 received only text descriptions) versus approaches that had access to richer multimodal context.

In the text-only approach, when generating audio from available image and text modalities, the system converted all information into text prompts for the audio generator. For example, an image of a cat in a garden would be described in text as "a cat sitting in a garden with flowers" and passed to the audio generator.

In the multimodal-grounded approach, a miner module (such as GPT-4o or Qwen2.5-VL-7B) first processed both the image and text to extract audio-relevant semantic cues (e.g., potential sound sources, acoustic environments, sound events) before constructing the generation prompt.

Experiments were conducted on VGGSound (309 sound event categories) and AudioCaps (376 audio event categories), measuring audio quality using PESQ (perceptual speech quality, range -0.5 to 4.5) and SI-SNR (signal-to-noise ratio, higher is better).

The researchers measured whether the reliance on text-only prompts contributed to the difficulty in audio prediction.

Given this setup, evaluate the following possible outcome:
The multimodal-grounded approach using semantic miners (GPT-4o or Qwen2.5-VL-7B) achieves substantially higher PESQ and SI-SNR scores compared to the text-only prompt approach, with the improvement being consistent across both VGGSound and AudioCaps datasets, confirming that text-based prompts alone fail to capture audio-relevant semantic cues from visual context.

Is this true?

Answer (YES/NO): NO